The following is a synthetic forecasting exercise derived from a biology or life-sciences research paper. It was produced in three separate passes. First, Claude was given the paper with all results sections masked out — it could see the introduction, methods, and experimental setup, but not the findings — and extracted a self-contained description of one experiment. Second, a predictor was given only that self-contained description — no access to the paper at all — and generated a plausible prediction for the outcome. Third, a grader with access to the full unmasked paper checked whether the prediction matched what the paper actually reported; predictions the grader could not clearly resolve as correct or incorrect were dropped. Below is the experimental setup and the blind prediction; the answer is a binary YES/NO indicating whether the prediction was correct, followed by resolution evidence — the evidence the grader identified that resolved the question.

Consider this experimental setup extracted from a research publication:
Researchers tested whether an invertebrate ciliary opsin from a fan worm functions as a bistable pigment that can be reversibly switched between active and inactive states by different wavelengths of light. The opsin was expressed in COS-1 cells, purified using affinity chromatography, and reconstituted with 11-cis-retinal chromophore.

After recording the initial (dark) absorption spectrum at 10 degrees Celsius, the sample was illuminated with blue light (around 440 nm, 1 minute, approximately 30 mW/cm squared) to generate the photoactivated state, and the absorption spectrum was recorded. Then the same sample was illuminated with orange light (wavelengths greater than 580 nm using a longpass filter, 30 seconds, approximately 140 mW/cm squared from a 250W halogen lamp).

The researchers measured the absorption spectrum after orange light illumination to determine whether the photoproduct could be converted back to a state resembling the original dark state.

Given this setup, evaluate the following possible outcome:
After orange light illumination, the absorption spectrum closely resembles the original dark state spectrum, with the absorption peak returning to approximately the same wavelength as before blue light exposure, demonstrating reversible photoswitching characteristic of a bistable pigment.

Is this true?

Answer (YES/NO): YES